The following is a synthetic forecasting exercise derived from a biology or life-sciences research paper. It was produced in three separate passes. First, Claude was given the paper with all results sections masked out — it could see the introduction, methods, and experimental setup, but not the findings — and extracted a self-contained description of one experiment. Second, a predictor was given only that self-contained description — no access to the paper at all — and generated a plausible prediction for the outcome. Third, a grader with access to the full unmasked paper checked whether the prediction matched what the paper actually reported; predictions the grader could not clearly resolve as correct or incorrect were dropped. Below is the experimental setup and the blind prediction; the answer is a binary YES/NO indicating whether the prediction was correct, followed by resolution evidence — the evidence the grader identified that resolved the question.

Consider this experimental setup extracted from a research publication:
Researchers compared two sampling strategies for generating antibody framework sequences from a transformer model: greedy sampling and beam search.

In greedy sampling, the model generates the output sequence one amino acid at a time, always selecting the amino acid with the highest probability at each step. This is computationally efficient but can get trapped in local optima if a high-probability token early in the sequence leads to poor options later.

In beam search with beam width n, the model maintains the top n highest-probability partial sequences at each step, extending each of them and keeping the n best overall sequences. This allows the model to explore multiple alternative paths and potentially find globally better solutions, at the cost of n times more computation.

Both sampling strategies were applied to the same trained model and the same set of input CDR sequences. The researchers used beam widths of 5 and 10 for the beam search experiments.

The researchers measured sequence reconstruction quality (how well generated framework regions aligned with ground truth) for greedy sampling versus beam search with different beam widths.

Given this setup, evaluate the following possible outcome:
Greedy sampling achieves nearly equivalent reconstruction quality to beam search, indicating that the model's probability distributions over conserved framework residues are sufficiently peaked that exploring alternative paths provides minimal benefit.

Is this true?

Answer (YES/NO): NO